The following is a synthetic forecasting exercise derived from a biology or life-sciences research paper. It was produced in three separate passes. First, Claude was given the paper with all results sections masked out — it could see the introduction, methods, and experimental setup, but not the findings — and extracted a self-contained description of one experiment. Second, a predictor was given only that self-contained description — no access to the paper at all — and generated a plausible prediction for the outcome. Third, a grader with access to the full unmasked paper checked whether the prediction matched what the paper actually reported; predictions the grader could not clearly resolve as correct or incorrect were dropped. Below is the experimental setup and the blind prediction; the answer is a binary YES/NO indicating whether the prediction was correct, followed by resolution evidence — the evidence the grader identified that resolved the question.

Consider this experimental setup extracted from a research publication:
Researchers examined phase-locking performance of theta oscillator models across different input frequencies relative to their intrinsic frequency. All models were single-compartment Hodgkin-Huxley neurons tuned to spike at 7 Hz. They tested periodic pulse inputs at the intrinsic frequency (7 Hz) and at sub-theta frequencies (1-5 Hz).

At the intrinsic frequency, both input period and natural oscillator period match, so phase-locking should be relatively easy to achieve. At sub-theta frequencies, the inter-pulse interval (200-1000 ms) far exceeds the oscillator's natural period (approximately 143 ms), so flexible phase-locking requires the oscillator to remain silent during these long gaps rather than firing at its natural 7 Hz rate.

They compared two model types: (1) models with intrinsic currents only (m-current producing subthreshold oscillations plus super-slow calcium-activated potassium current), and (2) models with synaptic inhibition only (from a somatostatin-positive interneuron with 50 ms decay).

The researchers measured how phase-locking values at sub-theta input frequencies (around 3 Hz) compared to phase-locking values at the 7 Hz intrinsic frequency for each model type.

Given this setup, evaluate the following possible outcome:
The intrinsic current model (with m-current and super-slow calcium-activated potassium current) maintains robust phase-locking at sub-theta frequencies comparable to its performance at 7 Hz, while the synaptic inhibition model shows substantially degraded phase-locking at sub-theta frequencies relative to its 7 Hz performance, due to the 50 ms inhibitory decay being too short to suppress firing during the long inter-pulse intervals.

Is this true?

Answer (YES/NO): YES